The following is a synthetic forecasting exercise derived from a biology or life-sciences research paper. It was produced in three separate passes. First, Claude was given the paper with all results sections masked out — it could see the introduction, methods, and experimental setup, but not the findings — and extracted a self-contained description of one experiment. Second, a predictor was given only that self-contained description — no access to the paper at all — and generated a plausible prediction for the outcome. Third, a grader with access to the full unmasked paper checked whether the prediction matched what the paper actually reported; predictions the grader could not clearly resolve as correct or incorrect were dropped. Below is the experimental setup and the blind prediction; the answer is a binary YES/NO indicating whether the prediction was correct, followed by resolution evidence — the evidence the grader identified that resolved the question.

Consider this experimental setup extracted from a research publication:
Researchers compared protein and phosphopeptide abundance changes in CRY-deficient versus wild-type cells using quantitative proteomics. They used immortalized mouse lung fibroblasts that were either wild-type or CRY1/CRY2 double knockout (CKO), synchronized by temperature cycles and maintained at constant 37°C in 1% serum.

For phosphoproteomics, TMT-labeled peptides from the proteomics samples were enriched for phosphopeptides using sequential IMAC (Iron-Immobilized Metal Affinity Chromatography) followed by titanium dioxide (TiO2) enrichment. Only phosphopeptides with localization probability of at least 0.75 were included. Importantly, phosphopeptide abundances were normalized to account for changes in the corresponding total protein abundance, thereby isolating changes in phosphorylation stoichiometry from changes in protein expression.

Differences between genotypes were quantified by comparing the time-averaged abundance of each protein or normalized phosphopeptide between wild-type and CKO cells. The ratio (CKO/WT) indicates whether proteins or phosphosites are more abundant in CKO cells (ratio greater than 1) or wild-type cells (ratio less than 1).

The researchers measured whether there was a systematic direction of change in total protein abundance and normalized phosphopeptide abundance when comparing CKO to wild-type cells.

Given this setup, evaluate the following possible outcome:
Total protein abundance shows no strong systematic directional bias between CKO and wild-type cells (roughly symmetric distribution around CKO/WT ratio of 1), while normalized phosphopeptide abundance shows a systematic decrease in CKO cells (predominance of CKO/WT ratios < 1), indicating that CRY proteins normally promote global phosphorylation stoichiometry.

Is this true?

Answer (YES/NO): NO